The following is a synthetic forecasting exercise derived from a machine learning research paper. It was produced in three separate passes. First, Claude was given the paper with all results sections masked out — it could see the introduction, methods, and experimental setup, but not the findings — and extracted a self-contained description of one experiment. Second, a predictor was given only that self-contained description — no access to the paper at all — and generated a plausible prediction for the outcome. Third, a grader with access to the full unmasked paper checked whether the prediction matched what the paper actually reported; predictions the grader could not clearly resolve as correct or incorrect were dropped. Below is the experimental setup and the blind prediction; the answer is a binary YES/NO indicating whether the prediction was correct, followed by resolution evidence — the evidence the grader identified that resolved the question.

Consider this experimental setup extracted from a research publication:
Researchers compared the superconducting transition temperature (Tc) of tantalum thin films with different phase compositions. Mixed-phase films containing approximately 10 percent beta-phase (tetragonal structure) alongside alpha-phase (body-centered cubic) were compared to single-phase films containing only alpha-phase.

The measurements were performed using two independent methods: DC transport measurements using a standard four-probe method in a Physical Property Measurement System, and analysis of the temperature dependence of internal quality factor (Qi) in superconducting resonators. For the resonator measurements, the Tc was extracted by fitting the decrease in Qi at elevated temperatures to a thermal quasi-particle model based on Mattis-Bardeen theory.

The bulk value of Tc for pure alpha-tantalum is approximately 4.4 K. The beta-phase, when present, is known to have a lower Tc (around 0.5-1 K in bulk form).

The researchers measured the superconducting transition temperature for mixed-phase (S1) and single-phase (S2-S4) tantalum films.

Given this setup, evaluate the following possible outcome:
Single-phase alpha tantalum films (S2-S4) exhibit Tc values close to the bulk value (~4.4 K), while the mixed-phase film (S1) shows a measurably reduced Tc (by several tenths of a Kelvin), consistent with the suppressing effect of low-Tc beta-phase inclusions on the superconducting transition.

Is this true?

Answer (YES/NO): NO